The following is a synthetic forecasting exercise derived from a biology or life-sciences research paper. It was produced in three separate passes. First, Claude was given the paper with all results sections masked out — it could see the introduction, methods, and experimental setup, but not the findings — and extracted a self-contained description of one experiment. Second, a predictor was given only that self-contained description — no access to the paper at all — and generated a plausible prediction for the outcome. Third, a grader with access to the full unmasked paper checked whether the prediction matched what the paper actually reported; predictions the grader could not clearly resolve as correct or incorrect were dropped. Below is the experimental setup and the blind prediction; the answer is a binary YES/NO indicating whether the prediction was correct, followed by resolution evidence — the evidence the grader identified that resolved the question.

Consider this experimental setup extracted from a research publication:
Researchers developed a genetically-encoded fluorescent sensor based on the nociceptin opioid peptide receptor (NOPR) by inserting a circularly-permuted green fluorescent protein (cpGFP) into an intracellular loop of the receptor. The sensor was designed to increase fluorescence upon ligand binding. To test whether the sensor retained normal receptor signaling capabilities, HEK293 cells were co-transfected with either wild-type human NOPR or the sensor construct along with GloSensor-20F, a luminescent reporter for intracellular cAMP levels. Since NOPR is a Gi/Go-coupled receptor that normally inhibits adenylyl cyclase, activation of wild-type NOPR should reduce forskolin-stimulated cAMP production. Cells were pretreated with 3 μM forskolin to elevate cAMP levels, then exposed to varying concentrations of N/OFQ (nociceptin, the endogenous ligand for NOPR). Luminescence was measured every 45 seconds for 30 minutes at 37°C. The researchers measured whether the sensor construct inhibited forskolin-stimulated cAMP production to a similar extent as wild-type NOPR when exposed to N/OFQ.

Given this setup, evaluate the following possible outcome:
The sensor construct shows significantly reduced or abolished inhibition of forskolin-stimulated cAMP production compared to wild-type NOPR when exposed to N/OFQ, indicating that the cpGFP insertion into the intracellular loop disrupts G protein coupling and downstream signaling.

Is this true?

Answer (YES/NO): YES